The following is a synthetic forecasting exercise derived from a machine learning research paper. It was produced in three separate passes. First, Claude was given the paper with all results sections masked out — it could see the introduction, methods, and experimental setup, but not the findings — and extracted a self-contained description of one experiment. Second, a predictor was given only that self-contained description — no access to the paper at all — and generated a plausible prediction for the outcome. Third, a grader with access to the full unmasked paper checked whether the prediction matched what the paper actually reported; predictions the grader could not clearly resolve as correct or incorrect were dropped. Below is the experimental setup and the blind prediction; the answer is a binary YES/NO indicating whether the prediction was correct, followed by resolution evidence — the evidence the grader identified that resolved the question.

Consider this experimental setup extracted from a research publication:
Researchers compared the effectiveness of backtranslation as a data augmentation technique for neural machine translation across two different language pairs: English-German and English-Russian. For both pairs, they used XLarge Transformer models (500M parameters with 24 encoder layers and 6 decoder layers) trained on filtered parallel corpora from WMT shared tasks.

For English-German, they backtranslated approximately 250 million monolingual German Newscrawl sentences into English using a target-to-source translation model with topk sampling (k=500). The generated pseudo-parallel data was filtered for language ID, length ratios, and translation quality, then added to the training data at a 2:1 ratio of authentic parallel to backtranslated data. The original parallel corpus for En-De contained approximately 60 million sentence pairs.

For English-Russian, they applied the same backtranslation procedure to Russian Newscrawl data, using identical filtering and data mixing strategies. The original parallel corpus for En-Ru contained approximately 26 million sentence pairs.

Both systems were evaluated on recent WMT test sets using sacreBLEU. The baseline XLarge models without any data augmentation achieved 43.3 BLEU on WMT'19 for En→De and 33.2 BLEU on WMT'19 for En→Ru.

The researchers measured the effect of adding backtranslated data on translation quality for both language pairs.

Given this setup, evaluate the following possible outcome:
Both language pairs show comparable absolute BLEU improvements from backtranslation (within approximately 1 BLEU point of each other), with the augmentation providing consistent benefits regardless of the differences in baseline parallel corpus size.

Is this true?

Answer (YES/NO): NO